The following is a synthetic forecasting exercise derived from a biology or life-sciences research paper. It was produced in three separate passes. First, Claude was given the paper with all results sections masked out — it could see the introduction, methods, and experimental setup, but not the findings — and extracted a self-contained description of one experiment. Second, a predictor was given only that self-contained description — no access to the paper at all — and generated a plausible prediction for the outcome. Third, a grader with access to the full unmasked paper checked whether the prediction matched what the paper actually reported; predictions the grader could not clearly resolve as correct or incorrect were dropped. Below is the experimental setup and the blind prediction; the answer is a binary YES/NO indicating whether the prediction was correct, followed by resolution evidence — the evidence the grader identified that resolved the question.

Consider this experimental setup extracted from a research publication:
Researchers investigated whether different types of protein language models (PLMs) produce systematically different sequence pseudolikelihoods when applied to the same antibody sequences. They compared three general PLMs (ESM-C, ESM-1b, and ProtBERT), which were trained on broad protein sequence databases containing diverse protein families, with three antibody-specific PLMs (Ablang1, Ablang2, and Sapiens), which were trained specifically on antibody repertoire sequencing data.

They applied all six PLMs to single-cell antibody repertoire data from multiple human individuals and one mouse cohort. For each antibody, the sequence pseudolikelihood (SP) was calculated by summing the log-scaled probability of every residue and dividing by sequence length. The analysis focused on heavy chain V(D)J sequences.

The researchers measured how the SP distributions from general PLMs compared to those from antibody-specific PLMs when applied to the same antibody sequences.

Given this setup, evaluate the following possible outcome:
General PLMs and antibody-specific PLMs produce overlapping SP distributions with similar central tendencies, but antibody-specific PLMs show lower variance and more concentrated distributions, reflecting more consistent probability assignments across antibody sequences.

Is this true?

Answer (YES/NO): NO